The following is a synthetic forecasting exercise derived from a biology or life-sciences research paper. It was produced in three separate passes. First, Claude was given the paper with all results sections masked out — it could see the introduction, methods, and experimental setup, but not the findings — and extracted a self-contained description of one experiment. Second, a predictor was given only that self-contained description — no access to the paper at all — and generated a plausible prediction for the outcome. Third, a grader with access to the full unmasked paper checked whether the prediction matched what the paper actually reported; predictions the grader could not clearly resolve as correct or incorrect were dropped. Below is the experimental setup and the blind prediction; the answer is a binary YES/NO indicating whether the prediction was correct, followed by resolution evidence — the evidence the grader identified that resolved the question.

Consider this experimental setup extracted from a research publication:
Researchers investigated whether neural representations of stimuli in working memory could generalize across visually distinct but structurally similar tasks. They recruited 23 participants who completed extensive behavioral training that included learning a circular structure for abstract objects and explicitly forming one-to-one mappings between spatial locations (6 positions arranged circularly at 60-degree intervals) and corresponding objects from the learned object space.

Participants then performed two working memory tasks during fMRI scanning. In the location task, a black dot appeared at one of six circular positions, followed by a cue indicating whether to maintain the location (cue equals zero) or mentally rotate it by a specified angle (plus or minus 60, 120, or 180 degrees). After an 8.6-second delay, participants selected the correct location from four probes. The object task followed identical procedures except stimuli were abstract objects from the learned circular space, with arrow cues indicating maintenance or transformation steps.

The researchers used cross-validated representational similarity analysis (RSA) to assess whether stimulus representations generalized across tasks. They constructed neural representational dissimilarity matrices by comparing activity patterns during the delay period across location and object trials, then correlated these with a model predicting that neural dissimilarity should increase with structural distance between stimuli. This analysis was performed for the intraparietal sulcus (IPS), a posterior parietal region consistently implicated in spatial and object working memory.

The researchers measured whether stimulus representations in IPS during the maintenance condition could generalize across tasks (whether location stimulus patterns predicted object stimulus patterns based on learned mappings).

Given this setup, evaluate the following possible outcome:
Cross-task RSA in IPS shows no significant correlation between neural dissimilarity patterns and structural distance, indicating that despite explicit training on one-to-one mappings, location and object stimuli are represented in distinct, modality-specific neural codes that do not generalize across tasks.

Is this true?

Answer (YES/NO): NO